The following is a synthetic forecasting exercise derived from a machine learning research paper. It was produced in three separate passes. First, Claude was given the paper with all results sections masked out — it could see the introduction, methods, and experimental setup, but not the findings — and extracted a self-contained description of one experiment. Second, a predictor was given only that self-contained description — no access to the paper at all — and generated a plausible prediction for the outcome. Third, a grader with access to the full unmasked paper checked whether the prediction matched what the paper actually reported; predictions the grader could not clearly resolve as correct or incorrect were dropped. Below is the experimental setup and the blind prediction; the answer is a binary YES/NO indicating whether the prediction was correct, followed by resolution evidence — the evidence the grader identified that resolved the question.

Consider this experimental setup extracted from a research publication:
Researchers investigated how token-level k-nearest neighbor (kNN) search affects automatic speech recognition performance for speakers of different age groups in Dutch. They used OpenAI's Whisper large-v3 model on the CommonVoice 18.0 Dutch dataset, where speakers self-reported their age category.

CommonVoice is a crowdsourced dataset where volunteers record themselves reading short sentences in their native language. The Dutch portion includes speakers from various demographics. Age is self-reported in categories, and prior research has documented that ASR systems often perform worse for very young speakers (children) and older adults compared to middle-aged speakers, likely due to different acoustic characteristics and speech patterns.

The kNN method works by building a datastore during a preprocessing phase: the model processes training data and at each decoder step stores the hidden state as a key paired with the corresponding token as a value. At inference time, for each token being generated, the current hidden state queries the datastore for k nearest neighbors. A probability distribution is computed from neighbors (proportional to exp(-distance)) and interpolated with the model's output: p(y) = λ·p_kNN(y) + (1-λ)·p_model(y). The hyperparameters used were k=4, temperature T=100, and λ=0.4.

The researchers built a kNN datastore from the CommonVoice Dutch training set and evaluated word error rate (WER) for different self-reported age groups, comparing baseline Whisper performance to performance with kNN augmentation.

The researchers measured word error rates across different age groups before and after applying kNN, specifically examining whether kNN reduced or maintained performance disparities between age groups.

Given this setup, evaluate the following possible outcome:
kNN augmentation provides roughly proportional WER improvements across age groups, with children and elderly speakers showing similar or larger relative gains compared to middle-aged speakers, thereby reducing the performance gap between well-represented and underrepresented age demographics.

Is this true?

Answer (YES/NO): NO